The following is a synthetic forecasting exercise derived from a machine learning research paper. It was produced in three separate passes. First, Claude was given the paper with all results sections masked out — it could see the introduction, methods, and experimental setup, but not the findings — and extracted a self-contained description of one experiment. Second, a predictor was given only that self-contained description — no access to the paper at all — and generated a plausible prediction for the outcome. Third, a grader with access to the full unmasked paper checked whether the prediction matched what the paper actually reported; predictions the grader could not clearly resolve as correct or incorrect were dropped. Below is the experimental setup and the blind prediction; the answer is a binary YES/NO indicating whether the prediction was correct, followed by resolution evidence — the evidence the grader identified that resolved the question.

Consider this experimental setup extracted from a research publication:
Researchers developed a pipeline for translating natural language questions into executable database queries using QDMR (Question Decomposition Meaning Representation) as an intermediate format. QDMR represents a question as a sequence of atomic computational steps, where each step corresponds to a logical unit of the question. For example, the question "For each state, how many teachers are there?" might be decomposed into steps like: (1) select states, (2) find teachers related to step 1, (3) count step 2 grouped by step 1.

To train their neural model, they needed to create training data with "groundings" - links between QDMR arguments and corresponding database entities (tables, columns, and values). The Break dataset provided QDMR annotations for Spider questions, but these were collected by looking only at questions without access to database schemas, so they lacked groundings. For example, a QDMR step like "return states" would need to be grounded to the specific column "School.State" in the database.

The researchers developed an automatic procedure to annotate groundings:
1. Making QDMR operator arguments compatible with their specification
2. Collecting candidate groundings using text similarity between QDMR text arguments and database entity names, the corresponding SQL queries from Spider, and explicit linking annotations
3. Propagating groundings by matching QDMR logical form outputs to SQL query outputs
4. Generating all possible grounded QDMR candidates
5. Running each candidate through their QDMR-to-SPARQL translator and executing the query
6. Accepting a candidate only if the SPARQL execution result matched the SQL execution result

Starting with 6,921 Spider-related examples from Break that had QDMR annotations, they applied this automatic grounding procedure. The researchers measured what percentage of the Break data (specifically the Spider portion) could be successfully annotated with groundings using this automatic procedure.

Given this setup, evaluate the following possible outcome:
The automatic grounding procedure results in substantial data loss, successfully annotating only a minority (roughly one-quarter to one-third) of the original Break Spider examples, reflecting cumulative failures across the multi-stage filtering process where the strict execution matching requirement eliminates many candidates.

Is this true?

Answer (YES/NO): NO